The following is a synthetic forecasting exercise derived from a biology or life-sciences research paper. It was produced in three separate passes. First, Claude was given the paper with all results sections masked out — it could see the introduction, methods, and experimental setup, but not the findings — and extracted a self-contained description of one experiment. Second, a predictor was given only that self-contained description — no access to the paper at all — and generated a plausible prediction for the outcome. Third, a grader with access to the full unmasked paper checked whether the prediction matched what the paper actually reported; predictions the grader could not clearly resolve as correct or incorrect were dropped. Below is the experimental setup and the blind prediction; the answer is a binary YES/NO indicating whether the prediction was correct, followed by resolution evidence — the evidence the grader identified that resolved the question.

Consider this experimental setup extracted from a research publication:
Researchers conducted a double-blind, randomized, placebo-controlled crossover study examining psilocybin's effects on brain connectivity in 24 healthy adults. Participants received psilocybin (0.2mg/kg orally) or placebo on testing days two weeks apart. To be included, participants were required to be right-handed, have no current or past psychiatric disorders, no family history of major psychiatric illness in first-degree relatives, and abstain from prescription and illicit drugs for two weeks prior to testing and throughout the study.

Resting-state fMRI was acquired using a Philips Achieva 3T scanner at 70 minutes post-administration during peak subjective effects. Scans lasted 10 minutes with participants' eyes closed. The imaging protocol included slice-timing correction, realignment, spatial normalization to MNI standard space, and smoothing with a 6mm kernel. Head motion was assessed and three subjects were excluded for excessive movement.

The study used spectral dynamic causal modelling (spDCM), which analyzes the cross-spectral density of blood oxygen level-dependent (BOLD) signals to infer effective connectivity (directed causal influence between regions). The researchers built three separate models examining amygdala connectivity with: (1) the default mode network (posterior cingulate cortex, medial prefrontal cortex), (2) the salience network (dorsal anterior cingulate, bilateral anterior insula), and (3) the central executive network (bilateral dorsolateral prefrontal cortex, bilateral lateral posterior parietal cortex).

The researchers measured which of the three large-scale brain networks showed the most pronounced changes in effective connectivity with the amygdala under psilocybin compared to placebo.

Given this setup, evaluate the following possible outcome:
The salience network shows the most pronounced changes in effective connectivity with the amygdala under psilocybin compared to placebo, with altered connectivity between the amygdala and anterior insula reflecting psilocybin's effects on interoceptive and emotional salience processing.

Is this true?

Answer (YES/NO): NO